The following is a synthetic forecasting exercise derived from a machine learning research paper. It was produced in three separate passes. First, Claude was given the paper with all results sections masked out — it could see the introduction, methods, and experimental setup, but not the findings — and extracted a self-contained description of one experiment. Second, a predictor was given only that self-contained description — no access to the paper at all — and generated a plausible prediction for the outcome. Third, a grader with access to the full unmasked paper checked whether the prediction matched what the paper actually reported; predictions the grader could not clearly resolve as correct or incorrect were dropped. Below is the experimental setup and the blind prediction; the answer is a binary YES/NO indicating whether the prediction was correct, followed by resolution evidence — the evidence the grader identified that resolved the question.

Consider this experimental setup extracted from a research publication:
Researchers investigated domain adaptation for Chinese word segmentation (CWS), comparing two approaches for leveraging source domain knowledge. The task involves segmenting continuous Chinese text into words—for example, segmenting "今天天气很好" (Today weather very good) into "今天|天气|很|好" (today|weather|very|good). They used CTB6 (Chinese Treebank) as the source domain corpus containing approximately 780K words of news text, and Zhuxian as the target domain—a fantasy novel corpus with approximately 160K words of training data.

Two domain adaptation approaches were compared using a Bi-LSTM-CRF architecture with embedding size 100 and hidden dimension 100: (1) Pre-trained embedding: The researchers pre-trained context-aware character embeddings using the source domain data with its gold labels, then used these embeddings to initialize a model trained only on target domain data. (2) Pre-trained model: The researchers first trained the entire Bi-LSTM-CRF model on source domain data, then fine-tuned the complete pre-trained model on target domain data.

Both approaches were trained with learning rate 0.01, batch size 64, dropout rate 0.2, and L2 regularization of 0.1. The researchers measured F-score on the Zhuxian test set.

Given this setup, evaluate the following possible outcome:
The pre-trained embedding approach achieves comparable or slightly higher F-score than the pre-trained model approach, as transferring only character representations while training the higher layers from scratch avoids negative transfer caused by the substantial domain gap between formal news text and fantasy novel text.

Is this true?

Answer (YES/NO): NO